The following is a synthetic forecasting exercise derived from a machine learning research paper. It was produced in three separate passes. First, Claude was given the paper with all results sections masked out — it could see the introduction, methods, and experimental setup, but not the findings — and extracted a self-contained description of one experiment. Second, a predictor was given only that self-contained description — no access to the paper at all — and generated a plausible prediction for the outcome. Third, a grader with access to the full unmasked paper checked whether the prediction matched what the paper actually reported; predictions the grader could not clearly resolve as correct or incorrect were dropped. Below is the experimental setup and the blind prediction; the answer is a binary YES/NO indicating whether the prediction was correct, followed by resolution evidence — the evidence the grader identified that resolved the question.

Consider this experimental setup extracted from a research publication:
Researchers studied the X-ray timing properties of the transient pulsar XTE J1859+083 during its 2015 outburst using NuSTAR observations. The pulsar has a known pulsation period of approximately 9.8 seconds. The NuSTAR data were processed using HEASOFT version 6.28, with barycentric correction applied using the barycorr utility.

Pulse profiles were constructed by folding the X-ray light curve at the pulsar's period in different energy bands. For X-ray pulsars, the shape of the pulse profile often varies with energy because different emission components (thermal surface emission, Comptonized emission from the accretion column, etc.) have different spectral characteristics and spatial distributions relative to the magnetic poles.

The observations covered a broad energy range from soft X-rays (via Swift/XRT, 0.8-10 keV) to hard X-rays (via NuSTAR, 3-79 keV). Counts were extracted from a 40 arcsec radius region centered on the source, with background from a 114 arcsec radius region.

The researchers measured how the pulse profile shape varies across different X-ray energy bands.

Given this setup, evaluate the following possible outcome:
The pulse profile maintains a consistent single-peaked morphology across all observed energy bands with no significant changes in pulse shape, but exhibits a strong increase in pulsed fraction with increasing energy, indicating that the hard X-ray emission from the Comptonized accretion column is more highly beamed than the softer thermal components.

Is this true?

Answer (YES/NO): NO